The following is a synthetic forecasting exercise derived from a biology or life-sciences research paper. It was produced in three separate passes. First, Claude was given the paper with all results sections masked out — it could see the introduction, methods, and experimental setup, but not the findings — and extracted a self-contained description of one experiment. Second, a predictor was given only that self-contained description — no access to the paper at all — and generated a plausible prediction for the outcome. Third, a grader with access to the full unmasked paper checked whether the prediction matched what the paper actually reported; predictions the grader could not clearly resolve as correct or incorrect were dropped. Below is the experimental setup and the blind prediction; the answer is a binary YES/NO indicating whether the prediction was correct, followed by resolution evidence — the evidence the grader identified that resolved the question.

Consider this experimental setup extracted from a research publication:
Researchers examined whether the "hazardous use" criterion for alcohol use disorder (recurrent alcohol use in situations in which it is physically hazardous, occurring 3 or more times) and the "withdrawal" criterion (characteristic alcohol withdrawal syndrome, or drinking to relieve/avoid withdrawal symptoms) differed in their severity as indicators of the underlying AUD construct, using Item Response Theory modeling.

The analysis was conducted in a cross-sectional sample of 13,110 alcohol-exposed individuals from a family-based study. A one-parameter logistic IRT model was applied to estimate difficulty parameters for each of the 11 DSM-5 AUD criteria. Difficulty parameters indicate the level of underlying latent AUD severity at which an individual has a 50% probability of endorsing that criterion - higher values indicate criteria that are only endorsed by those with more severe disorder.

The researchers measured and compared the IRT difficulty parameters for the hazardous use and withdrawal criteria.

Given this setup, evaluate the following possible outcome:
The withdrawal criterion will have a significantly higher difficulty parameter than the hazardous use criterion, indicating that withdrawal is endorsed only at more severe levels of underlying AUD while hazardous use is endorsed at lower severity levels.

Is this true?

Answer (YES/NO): YES